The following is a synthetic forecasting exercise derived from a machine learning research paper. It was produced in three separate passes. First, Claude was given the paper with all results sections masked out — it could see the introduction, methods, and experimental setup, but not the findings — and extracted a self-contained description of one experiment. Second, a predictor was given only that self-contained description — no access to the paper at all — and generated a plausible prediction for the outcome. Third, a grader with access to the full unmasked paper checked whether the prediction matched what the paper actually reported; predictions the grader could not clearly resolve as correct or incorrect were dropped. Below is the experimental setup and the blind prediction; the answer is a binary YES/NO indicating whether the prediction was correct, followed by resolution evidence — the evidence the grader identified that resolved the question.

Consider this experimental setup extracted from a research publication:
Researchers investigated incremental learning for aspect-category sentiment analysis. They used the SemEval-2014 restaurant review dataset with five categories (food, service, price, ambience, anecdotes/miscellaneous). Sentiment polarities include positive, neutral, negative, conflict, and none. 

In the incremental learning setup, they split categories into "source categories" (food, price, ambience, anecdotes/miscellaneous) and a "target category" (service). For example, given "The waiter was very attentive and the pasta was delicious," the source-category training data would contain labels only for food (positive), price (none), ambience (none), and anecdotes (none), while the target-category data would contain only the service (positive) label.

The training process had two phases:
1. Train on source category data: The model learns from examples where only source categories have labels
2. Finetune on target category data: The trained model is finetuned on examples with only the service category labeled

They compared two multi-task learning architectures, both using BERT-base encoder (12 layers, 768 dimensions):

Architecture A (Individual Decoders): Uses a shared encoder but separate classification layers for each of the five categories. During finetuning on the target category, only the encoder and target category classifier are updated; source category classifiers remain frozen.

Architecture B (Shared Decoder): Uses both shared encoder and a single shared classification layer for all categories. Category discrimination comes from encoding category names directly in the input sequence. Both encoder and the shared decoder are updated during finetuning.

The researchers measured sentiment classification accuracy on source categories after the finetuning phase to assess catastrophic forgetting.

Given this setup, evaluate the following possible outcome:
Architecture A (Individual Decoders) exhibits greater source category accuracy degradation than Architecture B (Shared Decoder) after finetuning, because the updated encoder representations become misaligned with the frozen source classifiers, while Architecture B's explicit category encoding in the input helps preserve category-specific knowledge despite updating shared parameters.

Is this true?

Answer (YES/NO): YES